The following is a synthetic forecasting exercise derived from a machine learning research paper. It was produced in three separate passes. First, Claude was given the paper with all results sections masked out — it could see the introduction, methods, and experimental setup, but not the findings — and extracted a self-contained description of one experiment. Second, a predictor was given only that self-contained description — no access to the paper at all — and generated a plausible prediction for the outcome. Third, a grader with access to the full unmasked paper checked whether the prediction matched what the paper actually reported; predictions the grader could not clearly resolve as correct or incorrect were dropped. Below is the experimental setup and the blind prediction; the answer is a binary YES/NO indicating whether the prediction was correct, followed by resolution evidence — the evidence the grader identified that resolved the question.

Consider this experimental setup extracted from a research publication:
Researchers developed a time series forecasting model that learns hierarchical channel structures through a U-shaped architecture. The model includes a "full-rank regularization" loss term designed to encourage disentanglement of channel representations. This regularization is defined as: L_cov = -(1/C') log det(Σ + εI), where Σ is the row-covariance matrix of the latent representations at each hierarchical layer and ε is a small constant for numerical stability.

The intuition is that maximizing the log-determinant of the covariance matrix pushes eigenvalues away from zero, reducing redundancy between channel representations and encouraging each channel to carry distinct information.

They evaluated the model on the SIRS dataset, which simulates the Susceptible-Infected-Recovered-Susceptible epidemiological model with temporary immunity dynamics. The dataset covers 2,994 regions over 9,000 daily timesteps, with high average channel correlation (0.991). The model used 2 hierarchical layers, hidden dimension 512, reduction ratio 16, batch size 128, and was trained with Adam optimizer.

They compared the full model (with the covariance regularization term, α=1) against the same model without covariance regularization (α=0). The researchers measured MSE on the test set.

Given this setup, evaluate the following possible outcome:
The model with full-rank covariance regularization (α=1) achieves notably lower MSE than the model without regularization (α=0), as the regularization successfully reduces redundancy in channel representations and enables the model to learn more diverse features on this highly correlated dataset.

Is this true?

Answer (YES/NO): YES